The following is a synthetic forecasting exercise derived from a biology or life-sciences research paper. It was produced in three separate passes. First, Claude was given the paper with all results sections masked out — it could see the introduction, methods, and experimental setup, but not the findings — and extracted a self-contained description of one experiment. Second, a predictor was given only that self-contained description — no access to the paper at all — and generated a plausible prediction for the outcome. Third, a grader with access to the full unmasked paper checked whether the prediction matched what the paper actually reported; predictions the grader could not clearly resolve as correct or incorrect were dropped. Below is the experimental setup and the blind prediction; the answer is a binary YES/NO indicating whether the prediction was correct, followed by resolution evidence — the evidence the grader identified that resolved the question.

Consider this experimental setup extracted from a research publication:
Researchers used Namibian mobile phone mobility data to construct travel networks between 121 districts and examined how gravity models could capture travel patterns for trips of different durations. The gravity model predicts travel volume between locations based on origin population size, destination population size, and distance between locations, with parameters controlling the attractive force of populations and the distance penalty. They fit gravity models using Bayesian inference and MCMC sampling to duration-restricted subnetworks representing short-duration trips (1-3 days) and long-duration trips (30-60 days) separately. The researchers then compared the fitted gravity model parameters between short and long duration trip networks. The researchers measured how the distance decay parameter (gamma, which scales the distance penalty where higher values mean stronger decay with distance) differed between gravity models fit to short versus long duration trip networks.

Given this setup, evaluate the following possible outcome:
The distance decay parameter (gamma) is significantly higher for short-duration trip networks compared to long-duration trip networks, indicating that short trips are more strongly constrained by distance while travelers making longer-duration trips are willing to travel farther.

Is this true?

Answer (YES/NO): YES